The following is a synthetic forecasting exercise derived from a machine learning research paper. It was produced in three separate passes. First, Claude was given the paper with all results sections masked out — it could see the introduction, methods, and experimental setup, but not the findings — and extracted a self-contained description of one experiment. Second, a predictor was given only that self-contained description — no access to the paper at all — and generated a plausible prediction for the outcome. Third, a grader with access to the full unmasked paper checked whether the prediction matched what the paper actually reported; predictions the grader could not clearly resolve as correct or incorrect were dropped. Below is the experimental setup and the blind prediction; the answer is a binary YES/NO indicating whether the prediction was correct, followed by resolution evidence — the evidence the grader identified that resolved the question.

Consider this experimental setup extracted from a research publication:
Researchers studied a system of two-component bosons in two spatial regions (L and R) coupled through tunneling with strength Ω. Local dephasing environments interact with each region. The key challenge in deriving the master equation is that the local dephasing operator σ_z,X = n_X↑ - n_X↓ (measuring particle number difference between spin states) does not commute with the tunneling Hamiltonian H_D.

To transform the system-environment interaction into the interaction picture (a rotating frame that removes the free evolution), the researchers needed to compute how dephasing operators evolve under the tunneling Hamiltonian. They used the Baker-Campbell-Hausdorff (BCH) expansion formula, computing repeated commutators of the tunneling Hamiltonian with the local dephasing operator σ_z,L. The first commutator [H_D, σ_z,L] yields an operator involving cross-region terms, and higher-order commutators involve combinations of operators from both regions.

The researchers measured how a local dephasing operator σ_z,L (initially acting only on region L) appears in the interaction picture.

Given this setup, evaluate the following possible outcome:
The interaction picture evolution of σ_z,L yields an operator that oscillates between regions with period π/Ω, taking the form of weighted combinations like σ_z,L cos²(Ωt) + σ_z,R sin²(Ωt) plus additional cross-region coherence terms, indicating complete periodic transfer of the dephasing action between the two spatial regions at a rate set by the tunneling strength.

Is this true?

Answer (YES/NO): NO